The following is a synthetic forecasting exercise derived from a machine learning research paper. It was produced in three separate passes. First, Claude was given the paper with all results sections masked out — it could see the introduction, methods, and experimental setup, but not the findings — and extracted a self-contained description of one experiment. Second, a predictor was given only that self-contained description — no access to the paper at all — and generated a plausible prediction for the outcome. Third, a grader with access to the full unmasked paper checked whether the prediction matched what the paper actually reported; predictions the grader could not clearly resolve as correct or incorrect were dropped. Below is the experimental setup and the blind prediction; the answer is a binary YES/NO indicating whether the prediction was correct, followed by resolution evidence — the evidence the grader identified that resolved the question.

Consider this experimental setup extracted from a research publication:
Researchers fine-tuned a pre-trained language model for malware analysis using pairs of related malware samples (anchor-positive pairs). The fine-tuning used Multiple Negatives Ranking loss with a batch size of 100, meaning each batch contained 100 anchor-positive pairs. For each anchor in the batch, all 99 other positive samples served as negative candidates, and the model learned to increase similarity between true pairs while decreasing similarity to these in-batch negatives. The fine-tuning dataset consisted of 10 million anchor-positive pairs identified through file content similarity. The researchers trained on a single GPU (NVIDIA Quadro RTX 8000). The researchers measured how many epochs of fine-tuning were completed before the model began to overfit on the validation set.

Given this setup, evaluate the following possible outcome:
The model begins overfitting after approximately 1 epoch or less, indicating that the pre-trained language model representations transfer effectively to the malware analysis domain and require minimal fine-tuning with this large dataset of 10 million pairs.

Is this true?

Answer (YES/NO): YES